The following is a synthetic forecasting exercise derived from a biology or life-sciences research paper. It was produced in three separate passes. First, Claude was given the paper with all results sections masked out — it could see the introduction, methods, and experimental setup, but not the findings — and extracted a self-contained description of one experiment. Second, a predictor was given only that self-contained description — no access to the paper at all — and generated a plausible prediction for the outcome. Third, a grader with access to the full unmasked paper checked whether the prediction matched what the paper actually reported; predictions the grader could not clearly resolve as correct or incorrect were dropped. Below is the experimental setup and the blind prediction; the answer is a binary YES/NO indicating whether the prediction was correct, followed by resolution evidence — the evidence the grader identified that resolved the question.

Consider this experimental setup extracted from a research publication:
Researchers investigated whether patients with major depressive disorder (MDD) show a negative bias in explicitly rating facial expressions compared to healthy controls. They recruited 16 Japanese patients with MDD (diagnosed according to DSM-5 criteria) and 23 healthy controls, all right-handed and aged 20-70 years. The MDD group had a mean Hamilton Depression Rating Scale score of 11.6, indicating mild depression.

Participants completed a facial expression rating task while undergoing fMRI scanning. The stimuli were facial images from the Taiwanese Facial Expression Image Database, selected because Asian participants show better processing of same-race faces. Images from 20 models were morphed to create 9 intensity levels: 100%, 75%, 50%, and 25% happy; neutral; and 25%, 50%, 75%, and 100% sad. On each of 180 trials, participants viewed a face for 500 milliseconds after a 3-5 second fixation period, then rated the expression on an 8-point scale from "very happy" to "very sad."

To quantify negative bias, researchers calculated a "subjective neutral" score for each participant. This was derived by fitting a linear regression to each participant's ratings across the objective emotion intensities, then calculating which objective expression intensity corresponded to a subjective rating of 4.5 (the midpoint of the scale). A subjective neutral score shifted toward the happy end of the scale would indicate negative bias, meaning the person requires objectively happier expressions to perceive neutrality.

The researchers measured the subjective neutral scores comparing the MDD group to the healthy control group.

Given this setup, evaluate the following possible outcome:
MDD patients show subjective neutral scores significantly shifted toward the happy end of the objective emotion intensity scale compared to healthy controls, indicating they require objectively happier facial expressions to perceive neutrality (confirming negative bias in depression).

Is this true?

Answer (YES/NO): YES